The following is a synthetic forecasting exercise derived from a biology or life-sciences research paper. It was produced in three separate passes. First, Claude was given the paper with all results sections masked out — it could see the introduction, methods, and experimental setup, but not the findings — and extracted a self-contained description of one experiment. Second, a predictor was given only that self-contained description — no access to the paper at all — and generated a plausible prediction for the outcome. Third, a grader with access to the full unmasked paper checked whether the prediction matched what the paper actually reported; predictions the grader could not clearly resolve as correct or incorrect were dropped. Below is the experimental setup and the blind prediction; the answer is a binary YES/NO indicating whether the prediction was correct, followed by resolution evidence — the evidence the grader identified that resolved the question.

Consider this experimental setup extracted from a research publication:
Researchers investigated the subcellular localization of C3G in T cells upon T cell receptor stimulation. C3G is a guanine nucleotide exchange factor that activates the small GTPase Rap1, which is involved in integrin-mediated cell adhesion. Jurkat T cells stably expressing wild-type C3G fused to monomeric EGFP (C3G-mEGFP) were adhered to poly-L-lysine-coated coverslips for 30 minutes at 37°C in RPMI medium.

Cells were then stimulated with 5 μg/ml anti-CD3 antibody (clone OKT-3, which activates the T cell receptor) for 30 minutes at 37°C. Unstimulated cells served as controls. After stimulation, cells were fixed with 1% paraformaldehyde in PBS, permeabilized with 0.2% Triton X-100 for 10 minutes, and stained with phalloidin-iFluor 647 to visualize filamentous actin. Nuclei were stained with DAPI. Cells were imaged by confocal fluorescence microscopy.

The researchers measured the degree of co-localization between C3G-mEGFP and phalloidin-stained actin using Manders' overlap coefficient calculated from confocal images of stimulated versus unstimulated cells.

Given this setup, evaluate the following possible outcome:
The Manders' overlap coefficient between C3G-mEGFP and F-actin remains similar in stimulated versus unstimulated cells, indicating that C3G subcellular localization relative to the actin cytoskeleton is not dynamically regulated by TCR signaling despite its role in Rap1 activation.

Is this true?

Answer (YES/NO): NO